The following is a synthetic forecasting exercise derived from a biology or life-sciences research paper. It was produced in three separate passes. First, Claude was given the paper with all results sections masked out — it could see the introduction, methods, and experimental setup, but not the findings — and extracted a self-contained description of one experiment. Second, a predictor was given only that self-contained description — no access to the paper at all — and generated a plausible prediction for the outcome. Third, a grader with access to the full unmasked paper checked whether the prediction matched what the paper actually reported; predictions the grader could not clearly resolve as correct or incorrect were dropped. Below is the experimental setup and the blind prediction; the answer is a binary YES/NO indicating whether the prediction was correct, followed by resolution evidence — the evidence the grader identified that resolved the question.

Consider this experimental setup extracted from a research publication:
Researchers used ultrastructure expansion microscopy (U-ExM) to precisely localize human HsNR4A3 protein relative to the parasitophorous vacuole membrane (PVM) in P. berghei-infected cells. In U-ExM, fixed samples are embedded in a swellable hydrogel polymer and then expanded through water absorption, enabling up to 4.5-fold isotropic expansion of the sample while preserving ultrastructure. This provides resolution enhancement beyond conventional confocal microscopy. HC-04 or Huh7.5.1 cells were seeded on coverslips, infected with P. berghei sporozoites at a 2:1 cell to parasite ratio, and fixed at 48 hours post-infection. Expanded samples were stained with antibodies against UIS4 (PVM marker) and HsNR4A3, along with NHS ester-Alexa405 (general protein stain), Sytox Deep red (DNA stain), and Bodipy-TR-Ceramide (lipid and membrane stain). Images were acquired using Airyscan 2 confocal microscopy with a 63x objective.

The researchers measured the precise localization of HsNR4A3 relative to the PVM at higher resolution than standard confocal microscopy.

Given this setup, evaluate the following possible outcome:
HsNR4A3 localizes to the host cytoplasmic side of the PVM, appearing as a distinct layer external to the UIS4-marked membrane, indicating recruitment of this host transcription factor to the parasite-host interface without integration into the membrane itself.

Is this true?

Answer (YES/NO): NO